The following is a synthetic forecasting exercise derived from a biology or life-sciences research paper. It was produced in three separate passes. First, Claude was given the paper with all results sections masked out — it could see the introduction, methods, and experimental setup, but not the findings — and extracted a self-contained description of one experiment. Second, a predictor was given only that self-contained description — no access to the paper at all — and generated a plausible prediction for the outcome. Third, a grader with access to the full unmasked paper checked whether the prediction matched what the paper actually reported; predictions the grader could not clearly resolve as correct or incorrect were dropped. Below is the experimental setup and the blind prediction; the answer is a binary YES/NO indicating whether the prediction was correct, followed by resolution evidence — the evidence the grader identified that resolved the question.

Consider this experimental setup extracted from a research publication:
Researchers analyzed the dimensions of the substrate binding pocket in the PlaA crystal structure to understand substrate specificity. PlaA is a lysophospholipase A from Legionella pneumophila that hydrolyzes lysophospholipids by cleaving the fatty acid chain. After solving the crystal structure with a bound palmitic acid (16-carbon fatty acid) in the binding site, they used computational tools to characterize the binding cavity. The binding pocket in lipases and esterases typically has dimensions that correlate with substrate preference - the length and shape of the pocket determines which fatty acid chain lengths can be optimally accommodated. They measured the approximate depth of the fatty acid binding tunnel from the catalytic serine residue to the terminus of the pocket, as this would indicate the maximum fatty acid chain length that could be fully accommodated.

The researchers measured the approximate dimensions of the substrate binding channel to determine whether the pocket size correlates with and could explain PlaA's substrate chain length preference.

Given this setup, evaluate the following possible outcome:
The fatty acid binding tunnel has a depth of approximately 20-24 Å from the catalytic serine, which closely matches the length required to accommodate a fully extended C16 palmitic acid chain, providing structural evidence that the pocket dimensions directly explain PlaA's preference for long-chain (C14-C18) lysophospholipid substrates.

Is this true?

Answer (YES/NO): YES